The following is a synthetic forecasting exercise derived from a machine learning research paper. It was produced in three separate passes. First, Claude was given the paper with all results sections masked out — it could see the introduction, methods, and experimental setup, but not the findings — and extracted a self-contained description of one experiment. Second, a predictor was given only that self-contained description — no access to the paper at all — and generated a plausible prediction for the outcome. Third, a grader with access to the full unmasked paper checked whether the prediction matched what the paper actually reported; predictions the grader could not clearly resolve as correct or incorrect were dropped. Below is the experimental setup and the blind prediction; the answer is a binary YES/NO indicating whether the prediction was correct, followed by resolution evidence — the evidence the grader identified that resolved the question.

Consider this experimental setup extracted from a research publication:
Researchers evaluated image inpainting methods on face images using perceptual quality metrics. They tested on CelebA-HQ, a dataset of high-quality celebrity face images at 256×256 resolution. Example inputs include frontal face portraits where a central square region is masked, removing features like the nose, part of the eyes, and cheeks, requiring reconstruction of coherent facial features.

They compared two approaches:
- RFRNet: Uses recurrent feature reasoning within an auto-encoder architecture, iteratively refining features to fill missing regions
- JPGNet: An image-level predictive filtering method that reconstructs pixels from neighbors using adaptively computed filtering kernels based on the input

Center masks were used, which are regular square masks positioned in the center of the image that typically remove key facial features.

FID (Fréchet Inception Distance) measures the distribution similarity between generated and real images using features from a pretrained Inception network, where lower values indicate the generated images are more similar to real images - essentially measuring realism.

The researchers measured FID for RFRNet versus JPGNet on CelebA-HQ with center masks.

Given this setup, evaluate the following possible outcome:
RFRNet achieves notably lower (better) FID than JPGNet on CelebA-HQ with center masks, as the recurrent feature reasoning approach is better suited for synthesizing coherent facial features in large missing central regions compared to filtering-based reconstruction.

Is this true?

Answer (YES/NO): NO